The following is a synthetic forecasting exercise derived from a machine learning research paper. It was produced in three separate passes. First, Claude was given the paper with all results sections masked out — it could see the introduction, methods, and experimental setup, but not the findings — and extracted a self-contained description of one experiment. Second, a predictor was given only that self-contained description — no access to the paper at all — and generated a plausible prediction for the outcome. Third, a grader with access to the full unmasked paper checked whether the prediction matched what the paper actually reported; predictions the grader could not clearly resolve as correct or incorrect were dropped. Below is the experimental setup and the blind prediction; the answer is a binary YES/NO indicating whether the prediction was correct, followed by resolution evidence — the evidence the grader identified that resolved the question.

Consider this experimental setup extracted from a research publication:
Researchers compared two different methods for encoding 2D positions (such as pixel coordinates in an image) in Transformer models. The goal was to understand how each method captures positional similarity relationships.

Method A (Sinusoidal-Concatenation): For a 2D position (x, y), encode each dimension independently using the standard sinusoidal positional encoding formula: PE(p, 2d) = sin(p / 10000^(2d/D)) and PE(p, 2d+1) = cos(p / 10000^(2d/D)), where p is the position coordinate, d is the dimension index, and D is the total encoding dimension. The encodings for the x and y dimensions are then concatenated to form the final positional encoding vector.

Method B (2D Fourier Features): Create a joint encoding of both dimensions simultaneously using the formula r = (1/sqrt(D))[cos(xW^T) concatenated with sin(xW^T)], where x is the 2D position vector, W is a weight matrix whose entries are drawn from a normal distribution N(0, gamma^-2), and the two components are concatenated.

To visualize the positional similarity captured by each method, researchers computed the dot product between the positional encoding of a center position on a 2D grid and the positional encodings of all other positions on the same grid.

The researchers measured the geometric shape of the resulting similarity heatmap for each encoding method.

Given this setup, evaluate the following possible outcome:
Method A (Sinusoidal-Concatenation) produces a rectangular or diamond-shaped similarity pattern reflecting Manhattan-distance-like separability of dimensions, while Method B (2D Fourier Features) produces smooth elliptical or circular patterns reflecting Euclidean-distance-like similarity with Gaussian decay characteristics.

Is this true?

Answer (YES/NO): NO